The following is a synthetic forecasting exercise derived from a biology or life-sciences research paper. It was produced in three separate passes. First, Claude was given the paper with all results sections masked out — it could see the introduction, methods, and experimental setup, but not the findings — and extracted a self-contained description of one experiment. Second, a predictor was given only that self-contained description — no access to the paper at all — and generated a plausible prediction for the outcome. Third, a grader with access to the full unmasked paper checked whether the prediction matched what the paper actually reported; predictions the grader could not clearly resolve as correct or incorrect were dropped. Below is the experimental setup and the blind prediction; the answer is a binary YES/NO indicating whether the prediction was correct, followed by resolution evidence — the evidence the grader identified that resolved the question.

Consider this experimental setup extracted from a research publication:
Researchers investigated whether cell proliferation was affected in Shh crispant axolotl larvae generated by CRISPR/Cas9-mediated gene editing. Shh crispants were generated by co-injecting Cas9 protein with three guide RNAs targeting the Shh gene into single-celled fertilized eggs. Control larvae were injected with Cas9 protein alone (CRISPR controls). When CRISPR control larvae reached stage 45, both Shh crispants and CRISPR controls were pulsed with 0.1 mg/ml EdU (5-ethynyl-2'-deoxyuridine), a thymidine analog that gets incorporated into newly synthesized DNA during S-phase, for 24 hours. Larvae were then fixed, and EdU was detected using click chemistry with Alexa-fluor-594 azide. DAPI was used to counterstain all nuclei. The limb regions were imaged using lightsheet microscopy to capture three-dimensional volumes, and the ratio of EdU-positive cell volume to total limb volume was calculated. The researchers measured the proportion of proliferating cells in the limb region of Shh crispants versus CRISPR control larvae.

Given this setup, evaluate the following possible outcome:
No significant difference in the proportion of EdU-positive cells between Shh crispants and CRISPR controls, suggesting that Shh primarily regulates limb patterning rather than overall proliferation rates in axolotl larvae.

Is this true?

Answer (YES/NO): NO